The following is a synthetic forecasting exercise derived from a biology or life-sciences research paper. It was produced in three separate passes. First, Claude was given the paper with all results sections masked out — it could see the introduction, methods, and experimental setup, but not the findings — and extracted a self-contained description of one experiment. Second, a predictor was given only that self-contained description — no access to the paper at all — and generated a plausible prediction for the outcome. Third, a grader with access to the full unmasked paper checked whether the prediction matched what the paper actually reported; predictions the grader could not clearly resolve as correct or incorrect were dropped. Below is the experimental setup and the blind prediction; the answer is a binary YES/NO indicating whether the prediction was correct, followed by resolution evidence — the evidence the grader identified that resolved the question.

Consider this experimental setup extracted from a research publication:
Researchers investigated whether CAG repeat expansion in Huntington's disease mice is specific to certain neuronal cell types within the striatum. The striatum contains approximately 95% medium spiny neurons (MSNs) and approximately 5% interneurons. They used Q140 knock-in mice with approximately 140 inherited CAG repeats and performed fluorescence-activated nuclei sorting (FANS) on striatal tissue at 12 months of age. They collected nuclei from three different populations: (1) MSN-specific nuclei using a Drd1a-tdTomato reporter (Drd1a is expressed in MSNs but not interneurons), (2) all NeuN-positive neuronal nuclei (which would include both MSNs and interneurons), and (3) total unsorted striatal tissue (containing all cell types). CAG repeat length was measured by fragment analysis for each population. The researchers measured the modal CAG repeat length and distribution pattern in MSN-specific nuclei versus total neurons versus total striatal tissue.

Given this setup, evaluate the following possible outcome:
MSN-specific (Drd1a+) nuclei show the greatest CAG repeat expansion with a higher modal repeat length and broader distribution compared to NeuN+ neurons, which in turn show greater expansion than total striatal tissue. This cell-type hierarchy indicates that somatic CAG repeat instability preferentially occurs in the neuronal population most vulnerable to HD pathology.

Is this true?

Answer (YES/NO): NO